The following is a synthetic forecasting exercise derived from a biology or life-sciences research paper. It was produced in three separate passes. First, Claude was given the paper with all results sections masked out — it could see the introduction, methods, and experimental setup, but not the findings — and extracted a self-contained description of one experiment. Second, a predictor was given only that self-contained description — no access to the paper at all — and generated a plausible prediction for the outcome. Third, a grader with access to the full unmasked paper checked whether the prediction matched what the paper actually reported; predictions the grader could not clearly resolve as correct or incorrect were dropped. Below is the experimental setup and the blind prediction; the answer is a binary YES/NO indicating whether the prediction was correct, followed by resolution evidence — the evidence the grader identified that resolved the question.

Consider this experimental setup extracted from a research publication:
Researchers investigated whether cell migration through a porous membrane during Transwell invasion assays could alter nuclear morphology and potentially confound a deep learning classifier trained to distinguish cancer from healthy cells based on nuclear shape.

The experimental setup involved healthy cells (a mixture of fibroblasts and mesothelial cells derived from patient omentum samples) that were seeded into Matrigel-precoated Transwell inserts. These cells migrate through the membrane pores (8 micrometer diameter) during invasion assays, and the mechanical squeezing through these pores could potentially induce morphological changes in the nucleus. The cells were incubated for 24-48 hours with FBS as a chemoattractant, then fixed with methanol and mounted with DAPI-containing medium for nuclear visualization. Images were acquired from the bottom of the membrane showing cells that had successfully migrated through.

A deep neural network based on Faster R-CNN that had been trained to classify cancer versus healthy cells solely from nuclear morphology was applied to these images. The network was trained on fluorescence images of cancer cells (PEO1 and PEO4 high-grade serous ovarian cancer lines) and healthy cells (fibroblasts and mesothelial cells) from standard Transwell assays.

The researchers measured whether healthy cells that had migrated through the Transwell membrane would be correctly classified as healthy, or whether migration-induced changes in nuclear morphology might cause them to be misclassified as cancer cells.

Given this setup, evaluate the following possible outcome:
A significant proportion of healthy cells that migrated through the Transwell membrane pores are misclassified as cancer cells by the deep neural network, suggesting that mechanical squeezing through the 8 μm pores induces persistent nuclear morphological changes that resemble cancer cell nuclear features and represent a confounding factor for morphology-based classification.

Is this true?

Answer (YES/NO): NO